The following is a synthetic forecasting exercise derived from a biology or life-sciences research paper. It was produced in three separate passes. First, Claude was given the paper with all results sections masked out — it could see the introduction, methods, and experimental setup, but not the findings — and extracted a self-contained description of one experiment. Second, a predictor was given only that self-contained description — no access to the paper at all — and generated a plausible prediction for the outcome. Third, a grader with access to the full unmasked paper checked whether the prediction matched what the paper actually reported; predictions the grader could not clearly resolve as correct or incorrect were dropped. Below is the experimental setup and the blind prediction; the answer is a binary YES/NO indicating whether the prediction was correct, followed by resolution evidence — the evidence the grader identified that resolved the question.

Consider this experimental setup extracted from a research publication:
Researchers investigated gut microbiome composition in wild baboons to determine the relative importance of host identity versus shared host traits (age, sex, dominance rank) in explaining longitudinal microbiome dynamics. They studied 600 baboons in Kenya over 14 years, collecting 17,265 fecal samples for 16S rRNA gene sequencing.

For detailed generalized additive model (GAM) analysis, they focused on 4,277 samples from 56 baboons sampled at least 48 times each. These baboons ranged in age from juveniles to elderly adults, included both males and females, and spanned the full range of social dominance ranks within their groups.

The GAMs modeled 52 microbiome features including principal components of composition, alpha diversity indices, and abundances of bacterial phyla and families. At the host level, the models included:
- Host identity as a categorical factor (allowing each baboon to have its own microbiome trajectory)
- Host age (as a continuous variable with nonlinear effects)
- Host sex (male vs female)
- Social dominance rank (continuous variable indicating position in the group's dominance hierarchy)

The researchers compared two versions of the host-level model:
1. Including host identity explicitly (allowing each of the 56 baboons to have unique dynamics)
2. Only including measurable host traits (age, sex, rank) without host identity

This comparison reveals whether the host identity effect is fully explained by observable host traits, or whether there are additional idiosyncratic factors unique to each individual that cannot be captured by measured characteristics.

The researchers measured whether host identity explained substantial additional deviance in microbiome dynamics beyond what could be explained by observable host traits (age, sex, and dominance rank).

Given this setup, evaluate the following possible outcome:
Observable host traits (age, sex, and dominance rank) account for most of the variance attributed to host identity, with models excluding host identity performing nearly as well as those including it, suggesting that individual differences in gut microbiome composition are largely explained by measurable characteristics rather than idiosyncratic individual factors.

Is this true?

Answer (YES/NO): NO